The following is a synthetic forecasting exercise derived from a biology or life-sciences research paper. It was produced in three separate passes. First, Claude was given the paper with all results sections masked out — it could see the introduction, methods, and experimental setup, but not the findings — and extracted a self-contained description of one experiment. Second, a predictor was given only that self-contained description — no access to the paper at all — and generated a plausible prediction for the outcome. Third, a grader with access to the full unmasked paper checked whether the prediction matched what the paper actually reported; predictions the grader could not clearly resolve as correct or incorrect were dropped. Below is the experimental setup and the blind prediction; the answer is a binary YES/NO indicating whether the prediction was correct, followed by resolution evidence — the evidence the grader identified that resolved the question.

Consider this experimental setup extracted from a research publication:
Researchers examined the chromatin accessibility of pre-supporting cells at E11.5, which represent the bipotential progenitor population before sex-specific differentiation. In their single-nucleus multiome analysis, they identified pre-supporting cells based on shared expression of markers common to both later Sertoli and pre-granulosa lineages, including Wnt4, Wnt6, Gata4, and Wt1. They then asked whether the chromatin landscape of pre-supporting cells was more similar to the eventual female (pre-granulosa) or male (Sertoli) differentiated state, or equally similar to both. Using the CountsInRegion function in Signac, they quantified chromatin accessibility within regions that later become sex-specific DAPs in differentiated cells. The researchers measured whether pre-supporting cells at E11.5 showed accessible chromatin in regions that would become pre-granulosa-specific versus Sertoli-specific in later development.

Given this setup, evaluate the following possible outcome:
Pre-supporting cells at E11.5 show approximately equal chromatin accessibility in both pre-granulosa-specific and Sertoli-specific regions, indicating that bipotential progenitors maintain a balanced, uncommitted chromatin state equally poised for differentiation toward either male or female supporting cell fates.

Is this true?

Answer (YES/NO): NO